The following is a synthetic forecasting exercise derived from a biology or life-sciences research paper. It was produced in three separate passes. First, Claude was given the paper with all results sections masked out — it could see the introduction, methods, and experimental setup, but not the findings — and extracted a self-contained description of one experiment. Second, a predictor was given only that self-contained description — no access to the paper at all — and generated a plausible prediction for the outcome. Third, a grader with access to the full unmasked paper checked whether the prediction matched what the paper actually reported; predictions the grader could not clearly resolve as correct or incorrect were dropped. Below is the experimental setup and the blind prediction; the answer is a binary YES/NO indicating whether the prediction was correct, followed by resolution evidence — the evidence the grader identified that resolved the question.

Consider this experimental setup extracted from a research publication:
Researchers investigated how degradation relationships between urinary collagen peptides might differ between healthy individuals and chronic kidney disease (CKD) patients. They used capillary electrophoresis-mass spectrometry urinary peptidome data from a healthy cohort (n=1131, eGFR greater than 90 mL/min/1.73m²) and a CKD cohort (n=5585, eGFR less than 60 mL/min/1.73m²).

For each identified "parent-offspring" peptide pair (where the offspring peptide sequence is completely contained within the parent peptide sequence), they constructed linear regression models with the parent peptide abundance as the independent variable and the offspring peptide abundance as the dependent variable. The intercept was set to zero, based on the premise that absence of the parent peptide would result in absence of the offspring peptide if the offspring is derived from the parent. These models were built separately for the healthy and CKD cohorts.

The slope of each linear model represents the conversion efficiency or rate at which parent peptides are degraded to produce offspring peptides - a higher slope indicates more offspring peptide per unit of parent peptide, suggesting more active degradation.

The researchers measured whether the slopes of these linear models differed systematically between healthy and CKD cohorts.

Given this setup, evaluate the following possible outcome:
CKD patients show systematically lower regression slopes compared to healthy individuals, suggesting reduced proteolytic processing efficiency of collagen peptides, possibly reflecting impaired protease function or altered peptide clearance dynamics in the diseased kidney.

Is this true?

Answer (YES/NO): YES